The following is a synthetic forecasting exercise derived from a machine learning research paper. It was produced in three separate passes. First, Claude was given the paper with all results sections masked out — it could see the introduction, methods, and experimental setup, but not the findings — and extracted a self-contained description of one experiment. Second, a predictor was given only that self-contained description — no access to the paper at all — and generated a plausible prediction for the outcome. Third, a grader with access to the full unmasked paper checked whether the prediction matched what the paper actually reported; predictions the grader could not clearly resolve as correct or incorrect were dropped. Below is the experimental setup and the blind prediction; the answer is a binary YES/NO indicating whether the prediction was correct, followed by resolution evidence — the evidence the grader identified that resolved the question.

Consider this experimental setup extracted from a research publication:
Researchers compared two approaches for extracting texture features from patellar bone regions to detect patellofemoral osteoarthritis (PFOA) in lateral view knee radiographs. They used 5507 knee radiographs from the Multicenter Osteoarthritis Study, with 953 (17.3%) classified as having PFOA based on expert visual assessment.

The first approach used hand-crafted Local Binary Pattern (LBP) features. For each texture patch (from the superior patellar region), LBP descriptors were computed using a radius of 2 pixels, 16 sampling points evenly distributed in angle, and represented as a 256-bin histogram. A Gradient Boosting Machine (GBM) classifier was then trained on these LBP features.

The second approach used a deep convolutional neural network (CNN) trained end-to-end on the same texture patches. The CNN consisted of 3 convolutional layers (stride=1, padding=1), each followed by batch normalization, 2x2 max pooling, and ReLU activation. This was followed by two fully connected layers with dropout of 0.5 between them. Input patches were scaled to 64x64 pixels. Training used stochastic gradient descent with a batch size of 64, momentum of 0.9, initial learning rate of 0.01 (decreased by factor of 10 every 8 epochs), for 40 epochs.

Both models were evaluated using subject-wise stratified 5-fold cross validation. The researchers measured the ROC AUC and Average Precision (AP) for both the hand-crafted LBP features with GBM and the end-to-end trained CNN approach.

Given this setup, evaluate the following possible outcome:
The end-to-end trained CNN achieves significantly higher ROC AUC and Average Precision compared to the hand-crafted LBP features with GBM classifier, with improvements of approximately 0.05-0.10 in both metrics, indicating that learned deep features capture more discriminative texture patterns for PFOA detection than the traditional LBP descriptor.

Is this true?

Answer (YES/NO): NO